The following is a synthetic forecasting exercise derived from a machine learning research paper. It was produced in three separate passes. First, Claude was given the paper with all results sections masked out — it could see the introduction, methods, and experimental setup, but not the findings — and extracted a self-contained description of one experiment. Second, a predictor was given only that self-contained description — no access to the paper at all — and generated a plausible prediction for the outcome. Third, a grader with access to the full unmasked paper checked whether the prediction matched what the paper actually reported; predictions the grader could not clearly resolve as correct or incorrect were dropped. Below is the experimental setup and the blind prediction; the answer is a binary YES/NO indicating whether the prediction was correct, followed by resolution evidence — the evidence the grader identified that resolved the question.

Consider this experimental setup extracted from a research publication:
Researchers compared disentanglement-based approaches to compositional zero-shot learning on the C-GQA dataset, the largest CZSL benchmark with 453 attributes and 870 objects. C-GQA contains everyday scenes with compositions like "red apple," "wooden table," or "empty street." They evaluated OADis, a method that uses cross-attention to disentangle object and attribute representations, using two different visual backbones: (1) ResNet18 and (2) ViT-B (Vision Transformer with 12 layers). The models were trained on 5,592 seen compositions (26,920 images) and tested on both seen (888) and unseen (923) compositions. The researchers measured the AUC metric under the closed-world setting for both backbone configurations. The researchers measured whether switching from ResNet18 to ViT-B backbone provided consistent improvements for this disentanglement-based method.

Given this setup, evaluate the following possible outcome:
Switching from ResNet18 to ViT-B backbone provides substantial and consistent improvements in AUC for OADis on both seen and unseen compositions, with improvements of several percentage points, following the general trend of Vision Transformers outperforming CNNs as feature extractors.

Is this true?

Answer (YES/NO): YES